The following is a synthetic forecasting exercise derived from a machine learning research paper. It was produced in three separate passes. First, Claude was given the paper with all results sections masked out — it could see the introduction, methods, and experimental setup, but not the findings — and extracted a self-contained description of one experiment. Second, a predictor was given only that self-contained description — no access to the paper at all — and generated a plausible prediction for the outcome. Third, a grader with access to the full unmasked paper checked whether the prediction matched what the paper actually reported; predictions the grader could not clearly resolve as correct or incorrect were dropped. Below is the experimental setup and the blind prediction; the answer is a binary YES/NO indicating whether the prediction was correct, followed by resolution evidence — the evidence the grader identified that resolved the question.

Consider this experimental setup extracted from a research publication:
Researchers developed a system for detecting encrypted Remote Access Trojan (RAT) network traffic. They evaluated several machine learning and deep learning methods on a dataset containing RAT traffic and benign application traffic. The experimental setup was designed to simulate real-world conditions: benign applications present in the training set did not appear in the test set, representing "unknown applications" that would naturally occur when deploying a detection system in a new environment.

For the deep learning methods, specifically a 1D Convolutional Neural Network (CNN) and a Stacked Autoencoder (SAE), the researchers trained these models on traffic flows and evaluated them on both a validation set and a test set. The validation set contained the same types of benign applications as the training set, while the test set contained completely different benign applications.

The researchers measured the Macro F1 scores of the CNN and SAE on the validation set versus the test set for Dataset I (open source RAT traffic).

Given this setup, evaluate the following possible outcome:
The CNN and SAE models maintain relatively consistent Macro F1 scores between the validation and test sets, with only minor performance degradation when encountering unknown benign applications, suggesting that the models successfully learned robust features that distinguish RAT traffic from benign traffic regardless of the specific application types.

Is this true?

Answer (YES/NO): NO